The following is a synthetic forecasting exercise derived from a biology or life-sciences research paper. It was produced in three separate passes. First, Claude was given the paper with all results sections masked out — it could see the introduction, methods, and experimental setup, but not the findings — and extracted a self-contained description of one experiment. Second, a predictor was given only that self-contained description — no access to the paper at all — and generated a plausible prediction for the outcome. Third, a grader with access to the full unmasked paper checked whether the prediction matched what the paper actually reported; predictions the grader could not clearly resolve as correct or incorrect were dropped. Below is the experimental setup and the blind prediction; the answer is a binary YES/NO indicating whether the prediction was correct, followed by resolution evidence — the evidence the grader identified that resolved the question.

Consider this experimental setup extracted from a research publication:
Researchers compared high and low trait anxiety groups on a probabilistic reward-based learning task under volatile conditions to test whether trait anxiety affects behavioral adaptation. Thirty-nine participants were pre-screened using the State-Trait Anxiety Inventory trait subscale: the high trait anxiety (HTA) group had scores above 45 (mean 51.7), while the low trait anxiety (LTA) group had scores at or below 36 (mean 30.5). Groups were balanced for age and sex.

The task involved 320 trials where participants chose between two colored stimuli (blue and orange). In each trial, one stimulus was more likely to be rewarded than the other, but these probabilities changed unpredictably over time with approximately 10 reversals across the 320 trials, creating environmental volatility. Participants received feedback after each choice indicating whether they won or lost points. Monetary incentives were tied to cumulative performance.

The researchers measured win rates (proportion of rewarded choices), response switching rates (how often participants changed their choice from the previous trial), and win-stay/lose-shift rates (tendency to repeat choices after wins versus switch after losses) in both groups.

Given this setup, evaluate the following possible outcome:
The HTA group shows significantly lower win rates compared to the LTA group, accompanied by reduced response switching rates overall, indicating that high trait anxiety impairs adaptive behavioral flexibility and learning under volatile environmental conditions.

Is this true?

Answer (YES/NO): NO